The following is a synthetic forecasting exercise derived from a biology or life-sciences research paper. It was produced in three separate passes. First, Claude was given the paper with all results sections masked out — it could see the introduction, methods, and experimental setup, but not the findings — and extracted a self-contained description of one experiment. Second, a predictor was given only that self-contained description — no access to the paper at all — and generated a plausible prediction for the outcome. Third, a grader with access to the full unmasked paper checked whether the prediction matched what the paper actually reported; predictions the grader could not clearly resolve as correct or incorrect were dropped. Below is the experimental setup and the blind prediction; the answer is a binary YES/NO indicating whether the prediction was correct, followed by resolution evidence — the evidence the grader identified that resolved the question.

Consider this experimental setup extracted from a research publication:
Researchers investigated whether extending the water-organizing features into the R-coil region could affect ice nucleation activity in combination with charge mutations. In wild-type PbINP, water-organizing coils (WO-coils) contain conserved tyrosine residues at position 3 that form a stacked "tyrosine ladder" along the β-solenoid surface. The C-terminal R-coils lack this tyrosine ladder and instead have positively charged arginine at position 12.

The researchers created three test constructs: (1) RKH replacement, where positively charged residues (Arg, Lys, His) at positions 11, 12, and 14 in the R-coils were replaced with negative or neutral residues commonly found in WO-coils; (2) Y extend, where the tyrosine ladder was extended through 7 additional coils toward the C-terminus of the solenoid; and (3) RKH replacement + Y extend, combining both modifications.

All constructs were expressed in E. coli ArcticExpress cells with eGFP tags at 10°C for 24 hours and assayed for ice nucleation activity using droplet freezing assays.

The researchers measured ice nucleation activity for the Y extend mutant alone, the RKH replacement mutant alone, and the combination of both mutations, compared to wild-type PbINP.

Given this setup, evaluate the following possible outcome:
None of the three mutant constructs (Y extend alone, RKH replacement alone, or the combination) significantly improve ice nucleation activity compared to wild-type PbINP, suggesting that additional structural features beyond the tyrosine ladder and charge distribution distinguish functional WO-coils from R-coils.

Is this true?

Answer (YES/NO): YES